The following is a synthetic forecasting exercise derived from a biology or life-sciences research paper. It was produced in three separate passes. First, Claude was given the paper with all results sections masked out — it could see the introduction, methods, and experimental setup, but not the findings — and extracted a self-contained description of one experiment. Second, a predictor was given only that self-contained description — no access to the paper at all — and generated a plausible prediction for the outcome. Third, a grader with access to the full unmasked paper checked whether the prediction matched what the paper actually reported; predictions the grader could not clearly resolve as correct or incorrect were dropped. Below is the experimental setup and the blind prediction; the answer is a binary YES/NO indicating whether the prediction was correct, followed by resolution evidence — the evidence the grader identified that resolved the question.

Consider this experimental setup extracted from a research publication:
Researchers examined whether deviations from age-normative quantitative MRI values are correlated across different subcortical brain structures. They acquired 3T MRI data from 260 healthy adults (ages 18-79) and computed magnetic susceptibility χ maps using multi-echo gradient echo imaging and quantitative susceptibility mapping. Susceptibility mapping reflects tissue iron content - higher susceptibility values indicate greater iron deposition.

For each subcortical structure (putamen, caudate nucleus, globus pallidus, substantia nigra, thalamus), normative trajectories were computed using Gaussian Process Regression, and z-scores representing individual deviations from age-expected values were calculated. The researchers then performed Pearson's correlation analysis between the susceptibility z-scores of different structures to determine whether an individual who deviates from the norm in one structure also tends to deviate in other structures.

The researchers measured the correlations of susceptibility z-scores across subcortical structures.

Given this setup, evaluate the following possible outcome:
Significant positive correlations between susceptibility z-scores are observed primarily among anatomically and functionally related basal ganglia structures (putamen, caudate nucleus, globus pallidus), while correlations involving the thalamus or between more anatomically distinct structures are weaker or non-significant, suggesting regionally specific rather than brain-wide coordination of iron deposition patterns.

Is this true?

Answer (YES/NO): NO